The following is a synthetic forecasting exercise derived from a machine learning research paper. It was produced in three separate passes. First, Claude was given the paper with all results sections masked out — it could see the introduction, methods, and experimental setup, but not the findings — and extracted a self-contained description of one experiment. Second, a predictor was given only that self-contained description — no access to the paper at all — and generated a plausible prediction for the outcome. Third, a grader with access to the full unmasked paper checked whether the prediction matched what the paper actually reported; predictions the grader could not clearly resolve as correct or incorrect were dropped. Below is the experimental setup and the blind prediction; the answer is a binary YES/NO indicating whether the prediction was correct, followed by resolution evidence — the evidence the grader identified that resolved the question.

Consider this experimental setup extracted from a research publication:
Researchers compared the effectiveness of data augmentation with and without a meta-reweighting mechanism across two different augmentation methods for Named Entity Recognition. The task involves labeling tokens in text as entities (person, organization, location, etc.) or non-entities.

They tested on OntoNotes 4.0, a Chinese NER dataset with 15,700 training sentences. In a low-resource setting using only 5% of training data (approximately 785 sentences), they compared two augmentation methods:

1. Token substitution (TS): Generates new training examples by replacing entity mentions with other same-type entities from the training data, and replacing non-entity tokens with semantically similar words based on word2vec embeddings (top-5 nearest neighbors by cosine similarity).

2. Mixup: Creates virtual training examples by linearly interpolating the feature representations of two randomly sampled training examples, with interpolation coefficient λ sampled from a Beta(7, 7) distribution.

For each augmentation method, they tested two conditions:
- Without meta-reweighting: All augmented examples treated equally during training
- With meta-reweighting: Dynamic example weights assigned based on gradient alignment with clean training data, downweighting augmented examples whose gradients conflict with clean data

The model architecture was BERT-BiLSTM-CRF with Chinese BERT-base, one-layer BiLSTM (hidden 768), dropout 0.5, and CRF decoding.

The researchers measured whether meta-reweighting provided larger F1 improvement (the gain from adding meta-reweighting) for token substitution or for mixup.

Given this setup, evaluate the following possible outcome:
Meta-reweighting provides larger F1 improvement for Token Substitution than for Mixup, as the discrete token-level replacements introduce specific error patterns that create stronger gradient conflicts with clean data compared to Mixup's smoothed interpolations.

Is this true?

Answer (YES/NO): YES